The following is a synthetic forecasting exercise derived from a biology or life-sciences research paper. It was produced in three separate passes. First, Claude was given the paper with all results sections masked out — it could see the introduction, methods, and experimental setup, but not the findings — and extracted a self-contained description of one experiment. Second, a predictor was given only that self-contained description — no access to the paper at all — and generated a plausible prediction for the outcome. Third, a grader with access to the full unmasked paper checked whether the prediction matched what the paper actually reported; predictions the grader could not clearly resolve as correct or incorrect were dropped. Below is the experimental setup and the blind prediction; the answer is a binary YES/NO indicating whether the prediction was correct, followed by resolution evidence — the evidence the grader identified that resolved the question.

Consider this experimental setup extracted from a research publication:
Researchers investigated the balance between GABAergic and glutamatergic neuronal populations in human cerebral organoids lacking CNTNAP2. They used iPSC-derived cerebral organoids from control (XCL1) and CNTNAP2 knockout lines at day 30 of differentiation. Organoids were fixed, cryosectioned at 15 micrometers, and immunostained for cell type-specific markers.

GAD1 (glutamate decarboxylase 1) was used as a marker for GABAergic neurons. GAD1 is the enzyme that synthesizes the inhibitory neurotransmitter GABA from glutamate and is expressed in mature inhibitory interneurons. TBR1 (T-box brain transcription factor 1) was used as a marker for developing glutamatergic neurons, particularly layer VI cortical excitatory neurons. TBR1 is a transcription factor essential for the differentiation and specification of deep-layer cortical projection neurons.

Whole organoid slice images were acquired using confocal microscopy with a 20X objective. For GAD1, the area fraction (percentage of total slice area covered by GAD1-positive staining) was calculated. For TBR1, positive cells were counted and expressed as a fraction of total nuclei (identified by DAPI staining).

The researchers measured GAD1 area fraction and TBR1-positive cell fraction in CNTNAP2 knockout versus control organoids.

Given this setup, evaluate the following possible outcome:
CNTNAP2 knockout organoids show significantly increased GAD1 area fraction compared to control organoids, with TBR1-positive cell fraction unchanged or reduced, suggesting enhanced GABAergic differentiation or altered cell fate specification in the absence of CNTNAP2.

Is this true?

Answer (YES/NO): YES